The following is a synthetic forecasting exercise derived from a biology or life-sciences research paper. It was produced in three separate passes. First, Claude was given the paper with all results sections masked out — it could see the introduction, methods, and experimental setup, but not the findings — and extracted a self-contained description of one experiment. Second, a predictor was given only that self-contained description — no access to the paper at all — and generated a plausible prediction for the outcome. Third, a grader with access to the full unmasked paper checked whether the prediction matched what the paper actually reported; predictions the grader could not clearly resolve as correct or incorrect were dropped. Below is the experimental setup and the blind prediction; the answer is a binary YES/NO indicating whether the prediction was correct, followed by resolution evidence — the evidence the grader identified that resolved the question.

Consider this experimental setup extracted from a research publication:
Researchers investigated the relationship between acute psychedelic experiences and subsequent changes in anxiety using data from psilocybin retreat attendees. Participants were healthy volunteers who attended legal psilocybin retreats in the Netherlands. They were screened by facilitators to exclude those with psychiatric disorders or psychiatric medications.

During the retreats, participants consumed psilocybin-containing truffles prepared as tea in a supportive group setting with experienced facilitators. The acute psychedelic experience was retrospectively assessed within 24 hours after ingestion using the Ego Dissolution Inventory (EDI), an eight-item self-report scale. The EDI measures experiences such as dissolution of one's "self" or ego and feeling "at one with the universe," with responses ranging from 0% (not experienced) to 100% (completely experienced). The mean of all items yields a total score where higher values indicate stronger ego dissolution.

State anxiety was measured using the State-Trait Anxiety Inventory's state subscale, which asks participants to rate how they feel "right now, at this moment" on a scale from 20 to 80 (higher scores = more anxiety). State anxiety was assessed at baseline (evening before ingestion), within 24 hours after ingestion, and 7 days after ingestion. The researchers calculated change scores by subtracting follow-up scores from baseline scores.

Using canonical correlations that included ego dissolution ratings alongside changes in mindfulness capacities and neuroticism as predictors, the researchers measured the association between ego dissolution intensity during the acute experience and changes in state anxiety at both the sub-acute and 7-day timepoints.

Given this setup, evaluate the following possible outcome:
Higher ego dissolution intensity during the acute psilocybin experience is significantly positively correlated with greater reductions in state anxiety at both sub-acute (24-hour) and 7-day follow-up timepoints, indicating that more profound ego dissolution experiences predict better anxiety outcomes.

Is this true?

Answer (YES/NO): YES